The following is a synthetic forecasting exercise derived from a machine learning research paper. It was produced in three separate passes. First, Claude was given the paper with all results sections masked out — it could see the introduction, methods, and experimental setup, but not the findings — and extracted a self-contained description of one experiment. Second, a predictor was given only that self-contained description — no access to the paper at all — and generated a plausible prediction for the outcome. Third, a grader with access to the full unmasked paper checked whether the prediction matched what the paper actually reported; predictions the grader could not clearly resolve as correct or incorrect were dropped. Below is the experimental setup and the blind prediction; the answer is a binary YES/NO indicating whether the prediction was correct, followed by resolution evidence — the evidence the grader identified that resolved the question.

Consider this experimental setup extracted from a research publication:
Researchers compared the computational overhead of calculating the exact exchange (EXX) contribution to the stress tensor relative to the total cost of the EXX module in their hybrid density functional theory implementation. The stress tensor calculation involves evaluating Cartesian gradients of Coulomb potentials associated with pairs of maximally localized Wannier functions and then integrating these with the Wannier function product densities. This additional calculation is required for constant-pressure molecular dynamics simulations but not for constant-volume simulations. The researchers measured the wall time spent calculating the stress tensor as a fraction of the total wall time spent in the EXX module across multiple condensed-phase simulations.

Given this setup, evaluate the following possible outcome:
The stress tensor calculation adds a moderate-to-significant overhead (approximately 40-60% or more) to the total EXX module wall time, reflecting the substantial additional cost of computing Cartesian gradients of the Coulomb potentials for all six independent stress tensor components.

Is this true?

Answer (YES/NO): NO